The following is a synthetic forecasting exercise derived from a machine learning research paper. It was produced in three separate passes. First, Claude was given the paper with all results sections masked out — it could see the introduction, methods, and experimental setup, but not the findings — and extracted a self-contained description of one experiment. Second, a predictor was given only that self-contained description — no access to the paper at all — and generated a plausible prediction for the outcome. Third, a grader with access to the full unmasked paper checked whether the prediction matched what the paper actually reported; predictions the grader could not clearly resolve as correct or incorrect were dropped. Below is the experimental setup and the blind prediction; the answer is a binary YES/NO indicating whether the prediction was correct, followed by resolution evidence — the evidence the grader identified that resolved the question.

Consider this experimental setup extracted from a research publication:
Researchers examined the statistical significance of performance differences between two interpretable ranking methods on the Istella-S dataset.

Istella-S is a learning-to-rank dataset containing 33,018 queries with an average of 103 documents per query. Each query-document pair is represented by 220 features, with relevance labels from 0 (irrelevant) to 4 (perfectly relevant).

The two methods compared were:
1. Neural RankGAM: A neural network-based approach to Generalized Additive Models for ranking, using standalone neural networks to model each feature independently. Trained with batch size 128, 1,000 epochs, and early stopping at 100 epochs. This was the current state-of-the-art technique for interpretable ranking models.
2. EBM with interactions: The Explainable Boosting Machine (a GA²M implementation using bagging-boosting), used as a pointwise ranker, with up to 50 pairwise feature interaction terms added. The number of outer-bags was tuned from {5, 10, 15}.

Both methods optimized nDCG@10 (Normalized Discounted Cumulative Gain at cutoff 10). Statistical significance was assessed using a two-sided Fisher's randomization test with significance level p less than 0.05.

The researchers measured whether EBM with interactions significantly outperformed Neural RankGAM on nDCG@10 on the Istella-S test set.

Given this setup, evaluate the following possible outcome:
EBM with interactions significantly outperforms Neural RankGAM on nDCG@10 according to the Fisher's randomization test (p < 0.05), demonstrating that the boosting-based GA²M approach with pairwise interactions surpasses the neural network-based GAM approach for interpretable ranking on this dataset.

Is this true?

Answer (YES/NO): NO